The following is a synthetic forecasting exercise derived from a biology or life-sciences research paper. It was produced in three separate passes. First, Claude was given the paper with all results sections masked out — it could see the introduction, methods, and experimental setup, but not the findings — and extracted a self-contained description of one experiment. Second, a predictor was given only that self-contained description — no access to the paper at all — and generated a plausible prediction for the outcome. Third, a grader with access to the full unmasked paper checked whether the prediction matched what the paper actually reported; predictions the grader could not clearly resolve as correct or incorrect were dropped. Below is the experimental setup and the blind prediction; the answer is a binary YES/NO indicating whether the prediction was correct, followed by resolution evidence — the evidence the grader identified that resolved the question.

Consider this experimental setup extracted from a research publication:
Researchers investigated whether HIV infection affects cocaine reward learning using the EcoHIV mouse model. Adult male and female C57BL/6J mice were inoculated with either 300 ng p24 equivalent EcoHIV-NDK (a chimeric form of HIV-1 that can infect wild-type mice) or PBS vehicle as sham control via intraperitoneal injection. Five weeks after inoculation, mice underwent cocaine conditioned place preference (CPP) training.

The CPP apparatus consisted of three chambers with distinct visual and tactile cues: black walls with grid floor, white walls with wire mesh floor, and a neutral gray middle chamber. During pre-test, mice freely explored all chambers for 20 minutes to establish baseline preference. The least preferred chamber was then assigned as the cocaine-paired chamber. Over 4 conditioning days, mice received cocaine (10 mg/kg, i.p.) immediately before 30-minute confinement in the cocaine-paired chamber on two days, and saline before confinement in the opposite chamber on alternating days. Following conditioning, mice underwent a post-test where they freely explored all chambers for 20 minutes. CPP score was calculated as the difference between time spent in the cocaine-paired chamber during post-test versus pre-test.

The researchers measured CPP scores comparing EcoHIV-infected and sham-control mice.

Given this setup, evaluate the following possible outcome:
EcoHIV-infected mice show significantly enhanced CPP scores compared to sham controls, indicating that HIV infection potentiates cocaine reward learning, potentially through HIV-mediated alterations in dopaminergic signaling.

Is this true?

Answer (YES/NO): NO